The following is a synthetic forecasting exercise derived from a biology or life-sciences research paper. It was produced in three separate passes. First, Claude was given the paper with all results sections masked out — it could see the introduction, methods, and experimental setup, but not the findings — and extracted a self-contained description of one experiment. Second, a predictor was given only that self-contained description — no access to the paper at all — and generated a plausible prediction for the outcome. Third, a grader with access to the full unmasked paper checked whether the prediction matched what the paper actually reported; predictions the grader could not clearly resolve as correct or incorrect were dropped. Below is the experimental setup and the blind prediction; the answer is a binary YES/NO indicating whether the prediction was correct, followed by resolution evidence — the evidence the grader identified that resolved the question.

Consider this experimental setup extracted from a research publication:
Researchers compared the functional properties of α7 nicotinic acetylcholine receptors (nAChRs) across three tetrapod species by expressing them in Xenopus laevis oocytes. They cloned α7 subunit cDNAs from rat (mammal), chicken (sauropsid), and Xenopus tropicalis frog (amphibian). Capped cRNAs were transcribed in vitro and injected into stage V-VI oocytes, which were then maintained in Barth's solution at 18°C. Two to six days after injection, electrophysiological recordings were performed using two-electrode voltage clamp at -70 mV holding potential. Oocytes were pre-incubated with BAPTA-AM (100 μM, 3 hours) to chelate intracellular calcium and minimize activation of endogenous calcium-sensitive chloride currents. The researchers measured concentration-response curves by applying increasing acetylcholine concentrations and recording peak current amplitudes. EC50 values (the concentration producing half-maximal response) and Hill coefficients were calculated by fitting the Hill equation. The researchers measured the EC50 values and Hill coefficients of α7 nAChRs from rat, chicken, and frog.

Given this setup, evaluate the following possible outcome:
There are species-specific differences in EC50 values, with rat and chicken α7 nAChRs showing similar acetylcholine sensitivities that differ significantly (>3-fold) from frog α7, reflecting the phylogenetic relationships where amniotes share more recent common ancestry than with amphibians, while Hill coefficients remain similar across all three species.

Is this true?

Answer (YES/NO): NO